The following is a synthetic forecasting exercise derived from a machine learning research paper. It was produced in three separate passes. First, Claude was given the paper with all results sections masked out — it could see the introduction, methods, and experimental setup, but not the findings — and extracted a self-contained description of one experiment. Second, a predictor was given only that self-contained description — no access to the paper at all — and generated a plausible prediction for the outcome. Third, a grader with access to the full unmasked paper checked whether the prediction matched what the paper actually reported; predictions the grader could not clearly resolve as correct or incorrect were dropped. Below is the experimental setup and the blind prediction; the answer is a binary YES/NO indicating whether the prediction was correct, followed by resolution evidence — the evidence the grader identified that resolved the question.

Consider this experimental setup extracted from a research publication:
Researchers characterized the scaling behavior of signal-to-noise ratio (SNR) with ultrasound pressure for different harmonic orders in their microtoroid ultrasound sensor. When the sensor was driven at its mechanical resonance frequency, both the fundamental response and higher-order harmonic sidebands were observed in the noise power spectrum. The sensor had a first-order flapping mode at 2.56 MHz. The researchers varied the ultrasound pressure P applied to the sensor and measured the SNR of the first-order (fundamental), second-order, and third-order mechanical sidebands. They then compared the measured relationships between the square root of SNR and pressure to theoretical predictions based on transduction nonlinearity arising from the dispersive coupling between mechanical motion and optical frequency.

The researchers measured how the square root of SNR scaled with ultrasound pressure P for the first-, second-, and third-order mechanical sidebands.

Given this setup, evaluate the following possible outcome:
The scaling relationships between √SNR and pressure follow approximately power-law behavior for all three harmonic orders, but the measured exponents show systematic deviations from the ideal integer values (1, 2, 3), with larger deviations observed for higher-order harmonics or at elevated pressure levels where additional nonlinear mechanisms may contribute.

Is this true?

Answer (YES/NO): NO